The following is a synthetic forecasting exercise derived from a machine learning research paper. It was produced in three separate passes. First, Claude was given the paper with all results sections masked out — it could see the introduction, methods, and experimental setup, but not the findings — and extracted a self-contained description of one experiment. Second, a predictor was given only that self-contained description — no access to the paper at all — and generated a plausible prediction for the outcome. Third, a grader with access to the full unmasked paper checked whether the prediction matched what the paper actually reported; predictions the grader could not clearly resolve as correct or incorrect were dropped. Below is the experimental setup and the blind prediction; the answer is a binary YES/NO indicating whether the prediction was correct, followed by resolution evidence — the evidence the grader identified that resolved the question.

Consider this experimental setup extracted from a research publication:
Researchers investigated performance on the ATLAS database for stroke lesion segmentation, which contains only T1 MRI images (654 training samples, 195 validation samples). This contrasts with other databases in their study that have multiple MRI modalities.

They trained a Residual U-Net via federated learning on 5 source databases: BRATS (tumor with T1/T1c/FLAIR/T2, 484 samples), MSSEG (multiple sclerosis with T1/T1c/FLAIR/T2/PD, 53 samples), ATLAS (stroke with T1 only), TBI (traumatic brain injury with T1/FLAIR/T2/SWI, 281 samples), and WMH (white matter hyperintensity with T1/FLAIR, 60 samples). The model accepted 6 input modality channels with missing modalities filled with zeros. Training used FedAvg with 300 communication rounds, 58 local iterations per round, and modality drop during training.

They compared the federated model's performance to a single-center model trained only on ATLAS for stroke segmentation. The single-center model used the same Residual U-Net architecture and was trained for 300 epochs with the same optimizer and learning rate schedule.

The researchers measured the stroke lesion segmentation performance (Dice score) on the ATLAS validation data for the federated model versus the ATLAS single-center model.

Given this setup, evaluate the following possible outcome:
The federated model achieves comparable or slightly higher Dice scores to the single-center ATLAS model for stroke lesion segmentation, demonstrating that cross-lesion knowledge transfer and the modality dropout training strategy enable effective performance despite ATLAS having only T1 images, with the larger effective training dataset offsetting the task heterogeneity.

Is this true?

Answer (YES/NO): YES